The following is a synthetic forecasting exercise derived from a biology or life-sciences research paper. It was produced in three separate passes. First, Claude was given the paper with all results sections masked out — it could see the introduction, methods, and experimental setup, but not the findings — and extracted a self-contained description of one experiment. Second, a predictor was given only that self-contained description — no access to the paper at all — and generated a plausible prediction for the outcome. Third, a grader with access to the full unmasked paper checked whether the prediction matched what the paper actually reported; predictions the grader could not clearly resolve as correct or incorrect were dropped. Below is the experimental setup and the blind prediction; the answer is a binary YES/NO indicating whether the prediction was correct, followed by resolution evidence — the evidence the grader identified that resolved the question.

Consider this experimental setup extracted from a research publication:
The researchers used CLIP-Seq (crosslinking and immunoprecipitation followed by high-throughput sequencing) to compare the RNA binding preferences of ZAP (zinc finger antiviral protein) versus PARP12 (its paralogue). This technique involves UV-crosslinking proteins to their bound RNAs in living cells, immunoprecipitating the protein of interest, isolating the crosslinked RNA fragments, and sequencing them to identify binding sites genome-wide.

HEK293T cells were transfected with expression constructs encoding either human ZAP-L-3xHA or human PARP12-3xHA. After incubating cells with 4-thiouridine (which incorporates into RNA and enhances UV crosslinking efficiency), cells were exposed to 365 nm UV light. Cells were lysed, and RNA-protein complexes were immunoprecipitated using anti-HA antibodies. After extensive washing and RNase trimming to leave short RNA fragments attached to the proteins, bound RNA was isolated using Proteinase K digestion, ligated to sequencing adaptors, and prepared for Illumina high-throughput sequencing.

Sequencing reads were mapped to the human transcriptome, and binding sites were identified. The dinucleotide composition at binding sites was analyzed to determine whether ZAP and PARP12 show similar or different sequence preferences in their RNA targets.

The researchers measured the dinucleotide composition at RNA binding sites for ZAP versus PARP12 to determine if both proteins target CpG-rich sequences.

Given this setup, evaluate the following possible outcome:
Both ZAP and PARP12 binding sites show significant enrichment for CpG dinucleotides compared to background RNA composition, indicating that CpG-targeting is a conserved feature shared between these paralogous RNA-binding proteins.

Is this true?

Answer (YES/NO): NO